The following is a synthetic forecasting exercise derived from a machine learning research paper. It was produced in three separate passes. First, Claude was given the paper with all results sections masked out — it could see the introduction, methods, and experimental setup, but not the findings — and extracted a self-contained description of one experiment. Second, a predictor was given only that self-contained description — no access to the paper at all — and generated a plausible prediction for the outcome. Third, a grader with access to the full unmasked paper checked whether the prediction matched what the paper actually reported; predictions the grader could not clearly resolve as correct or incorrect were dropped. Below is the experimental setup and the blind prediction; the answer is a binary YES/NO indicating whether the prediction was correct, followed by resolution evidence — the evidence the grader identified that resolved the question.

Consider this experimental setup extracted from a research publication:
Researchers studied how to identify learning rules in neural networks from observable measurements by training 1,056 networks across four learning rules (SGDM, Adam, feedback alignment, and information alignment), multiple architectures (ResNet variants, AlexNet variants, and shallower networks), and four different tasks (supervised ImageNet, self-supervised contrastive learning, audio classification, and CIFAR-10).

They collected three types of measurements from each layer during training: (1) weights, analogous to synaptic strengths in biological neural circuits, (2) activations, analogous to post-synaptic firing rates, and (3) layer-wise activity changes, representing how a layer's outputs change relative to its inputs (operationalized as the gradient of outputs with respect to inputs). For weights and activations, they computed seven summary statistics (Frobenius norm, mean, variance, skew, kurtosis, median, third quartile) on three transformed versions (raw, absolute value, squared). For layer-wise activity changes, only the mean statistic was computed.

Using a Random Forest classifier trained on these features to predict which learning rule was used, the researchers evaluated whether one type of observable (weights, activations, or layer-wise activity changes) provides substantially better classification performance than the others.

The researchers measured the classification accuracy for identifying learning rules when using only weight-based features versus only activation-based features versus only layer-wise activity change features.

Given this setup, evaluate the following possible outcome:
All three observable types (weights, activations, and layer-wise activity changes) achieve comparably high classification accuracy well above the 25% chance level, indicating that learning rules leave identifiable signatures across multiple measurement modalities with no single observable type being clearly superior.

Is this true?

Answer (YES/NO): YES